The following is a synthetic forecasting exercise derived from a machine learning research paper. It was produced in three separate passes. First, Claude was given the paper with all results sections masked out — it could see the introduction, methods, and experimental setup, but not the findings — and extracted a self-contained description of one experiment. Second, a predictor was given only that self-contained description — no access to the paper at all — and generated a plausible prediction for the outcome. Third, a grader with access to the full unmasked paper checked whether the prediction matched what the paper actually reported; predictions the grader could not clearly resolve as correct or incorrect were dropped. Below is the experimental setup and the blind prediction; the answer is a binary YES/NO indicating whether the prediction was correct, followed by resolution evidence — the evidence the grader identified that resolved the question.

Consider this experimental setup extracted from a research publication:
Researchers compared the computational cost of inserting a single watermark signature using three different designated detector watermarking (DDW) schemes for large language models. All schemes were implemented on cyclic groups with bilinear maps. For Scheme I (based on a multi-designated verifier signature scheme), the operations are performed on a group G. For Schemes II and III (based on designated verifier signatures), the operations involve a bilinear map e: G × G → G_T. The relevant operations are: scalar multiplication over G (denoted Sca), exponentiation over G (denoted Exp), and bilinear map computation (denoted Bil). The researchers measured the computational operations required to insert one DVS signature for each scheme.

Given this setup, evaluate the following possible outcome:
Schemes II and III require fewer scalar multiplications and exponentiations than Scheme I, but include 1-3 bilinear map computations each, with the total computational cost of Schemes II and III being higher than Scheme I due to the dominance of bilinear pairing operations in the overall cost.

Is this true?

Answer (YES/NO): NO